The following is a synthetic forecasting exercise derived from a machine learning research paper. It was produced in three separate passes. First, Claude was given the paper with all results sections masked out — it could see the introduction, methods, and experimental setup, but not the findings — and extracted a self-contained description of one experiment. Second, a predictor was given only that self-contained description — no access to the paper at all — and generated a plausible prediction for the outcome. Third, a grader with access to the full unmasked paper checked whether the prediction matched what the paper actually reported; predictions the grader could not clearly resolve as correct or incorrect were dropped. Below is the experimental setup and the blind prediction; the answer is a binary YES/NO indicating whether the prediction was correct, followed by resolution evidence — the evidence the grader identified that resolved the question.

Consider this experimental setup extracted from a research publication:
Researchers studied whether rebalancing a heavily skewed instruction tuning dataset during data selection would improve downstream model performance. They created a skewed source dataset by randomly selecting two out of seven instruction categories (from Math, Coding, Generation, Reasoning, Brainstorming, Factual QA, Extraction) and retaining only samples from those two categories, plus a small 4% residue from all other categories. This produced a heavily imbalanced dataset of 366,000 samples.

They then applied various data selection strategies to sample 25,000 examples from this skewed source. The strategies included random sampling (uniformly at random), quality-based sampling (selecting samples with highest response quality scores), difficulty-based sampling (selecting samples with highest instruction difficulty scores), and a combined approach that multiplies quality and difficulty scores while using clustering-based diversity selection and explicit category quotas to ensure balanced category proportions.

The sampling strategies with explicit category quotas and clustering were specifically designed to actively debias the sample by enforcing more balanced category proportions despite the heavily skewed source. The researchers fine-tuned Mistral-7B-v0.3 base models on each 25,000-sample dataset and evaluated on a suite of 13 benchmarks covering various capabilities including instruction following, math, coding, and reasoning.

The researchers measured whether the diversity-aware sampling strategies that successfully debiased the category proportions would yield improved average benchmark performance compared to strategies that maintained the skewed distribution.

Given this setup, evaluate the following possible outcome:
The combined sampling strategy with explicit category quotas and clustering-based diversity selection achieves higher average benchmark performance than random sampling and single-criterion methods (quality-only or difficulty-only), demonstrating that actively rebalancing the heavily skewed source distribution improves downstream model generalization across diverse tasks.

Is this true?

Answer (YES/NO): NO